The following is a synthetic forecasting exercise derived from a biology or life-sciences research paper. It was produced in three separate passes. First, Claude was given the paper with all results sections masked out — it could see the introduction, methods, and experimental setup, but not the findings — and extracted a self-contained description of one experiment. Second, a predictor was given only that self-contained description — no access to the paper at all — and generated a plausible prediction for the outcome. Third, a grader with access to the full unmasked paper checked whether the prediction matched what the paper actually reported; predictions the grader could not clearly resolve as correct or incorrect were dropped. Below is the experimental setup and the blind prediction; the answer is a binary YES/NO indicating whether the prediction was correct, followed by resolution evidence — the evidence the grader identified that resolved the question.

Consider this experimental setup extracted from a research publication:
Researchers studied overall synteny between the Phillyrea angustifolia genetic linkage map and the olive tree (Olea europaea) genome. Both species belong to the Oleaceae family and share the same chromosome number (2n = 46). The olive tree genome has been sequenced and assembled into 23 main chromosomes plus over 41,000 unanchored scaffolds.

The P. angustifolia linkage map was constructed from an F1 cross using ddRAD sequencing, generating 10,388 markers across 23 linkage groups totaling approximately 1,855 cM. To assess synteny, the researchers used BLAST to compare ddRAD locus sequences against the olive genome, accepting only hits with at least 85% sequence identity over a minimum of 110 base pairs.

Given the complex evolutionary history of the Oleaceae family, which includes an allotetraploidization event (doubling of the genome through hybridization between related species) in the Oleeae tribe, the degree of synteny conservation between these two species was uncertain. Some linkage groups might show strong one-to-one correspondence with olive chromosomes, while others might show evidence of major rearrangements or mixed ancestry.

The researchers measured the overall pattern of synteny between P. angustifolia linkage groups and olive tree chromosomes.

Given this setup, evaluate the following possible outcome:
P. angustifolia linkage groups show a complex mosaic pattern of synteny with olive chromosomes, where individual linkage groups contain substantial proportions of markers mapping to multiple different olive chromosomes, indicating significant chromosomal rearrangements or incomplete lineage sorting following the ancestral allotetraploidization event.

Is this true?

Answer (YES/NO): NO